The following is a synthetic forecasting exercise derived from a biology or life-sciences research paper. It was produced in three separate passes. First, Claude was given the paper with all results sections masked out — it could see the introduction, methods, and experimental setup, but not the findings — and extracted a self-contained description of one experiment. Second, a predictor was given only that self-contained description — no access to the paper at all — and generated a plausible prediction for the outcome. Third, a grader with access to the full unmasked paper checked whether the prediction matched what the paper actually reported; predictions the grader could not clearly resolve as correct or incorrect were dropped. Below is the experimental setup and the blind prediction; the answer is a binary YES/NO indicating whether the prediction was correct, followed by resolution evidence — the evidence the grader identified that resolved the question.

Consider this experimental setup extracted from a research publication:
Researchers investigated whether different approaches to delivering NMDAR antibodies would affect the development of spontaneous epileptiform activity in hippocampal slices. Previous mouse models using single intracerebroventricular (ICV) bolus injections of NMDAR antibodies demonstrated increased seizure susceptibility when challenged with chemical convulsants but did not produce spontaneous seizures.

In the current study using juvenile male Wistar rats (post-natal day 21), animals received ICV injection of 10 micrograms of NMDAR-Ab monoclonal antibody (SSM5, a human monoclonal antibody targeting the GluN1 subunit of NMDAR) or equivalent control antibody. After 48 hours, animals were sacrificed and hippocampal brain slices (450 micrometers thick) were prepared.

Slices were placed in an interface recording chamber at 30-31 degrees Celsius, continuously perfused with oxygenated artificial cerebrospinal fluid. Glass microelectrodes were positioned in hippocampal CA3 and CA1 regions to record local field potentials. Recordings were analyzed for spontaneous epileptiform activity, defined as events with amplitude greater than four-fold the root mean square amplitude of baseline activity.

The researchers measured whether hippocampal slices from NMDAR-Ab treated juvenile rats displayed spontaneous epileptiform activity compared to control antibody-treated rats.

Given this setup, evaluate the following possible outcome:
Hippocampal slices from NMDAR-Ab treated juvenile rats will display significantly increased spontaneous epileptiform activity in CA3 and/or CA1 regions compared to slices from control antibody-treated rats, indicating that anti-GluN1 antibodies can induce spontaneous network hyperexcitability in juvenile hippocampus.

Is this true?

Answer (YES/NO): YES